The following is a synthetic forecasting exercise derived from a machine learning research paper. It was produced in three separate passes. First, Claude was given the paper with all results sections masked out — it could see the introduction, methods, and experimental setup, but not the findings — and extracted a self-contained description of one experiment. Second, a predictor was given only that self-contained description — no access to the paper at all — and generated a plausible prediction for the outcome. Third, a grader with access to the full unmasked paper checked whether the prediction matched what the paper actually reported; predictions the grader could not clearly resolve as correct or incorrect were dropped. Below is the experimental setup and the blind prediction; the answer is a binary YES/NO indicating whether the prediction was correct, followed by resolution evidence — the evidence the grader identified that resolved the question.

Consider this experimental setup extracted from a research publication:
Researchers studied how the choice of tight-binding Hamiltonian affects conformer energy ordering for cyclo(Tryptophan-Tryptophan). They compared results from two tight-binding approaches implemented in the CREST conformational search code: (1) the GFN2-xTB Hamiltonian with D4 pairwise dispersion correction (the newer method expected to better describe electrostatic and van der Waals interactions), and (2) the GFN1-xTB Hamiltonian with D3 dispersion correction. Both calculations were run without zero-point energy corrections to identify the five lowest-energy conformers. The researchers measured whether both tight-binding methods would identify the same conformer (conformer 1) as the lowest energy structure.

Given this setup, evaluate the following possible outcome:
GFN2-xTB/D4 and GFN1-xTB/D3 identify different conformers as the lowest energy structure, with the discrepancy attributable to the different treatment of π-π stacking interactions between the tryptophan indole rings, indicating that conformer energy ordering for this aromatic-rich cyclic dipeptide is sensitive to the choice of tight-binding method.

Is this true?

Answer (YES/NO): NO